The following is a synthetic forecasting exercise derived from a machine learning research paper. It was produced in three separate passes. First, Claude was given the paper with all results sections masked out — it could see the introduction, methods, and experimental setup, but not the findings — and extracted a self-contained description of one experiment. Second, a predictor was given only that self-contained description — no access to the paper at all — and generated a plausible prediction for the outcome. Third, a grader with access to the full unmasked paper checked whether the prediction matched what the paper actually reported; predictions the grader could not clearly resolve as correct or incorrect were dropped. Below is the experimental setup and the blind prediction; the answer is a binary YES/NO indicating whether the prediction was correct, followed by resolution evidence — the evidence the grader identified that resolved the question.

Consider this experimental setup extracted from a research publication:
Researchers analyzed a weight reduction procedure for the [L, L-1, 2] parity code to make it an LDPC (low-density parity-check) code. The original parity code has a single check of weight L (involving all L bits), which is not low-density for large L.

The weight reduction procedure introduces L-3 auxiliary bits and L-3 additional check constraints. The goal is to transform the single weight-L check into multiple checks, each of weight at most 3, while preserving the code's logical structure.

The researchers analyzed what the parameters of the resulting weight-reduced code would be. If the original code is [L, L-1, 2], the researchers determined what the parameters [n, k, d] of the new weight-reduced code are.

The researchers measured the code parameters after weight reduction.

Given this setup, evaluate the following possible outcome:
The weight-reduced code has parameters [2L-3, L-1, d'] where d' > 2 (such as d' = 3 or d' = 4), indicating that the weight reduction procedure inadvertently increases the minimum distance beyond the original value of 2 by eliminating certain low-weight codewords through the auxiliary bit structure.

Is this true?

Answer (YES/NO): NO